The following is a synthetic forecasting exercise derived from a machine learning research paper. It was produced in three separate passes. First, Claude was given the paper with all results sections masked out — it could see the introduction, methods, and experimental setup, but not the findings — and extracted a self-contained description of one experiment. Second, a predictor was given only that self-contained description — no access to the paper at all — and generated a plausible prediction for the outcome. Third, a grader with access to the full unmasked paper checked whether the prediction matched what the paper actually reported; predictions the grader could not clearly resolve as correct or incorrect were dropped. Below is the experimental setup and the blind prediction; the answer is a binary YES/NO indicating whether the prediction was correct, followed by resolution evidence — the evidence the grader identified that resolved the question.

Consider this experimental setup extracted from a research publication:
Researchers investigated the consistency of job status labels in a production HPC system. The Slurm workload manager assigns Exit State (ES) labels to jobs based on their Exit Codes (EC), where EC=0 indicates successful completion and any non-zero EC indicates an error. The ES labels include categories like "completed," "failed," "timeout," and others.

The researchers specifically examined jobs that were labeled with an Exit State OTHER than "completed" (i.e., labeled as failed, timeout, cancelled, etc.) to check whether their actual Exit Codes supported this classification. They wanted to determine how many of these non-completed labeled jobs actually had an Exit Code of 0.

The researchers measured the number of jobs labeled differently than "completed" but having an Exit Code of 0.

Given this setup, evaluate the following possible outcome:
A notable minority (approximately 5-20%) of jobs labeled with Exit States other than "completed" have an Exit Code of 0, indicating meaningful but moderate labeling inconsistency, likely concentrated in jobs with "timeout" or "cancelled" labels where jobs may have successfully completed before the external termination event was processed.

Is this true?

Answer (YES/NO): NO